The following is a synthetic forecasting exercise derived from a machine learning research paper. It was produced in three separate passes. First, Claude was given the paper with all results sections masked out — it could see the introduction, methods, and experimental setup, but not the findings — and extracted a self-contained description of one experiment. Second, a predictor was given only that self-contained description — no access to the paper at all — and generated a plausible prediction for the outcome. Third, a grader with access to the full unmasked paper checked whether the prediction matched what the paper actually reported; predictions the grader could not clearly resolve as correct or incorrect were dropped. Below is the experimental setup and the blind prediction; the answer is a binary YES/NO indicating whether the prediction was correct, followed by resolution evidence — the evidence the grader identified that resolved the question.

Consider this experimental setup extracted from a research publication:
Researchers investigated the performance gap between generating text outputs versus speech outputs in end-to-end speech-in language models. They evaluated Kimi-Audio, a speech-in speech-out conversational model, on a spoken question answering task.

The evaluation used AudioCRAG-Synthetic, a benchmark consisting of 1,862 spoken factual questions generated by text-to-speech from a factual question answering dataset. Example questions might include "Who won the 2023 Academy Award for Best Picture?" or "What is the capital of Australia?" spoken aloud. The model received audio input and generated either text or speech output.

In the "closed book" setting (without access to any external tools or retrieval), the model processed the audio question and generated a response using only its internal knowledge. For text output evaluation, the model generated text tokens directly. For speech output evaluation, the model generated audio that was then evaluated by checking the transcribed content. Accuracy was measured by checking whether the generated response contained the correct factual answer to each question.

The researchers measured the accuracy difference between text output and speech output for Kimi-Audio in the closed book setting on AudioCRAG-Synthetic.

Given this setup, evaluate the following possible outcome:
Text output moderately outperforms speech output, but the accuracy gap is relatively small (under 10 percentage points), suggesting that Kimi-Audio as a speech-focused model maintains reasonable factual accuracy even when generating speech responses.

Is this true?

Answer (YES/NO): YES